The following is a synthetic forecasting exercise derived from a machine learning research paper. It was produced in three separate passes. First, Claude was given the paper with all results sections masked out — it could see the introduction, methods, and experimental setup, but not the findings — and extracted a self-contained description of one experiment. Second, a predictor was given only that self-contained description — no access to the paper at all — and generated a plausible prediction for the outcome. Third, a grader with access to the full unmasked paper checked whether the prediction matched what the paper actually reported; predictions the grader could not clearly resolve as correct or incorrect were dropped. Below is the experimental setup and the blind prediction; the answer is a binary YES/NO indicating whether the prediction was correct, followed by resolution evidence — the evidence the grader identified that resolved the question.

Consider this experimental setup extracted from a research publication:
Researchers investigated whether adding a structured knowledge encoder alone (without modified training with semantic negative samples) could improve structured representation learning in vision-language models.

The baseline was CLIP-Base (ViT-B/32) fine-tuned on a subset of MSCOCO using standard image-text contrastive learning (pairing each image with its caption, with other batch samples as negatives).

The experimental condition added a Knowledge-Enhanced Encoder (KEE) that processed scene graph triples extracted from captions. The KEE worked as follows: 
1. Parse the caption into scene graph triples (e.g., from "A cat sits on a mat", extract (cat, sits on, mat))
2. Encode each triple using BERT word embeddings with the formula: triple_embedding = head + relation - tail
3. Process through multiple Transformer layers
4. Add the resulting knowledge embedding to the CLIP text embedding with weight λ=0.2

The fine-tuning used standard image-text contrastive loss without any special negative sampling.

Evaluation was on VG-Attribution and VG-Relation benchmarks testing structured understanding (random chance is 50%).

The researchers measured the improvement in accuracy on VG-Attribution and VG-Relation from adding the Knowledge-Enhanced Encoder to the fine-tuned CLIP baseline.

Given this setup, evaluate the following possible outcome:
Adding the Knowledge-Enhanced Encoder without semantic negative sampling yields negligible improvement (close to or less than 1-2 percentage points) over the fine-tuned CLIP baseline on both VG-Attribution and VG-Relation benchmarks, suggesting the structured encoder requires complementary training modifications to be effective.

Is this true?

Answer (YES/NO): YES